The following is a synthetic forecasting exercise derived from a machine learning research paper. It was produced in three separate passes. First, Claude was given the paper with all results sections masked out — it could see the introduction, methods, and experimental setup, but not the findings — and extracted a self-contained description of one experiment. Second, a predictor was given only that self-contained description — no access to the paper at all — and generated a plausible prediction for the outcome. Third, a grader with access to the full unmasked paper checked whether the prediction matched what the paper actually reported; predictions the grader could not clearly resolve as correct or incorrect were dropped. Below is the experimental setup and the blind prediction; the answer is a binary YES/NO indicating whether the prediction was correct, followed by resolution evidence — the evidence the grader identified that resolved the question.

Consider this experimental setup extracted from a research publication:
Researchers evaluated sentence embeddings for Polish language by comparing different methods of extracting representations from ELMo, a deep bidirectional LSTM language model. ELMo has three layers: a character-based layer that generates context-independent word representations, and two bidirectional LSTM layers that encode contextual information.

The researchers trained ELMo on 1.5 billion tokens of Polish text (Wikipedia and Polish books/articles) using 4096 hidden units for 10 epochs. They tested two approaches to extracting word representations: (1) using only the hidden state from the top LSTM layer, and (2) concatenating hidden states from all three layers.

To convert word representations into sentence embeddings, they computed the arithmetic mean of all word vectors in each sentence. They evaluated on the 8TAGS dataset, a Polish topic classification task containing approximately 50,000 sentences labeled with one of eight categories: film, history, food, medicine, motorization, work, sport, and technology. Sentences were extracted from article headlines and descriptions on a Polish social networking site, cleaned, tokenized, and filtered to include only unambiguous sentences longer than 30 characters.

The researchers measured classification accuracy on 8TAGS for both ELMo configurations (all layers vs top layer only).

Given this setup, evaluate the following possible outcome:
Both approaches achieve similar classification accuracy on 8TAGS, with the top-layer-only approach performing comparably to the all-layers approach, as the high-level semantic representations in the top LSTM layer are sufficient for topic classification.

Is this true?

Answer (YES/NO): YES